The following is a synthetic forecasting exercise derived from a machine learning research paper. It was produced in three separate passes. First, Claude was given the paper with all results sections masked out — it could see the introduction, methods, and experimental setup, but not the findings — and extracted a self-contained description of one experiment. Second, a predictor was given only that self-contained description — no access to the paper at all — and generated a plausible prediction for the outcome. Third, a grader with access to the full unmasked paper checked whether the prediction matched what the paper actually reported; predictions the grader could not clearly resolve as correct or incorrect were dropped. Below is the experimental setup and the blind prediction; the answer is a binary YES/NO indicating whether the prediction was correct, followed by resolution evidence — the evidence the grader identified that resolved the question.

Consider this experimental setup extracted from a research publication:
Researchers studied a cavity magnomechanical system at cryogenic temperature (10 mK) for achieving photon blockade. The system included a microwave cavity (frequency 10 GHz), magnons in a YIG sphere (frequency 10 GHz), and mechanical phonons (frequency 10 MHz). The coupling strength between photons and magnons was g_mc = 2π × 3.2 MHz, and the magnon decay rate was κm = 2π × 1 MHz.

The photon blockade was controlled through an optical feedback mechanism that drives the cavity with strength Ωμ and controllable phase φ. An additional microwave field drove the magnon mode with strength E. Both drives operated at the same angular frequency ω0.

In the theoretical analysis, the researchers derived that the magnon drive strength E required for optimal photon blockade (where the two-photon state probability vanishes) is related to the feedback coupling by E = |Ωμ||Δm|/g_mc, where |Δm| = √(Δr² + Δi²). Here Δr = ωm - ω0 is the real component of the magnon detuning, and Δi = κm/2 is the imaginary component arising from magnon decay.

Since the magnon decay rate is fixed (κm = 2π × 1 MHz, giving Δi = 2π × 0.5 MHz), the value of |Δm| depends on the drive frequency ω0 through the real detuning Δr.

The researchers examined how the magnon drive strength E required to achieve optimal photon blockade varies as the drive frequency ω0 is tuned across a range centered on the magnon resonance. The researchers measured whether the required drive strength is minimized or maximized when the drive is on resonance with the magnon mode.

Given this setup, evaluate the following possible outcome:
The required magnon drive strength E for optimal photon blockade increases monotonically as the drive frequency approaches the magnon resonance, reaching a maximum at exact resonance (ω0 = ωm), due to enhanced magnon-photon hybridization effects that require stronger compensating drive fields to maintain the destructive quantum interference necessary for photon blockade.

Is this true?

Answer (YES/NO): NO